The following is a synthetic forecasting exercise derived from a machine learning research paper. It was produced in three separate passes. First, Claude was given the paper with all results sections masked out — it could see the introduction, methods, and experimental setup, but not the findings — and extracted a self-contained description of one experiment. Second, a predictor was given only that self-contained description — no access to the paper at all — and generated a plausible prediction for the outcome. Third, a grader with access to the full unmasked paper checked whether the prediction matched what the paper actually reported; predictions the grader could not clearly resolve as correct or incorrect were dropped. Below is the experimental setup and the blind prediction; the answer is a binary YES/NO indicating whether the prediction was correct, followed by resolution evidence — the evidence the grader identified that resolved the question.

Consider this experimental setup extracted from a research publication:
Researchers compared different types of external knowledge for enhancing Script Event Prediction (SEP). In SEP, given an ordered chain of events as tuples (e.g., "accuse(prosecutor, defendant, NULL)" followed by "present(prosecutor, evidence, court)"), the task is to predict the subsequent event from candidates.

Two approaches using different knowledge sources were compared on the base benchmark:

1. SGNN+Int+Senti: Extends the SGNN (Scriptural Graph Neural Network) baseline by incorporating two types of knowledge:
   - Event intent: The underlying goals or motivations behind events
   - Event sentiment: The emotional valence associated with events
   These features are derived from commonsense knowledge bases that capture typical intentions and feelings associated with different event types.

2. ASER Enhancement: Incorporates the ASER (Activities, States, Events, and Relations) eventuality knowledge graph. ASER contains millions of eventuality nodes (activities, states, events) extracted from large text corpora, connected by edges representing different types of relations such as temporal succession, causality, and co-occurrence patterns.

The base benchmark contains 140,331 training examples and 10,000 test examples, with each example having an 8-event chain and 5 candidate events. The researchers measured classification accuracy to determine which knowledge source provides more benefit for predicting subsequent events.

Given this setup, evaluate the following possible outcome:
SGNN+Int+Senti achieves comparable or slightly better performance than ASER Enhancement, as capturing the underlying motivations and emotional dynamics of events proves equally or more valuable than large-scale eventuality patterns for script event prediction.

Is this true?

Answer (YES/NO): NO